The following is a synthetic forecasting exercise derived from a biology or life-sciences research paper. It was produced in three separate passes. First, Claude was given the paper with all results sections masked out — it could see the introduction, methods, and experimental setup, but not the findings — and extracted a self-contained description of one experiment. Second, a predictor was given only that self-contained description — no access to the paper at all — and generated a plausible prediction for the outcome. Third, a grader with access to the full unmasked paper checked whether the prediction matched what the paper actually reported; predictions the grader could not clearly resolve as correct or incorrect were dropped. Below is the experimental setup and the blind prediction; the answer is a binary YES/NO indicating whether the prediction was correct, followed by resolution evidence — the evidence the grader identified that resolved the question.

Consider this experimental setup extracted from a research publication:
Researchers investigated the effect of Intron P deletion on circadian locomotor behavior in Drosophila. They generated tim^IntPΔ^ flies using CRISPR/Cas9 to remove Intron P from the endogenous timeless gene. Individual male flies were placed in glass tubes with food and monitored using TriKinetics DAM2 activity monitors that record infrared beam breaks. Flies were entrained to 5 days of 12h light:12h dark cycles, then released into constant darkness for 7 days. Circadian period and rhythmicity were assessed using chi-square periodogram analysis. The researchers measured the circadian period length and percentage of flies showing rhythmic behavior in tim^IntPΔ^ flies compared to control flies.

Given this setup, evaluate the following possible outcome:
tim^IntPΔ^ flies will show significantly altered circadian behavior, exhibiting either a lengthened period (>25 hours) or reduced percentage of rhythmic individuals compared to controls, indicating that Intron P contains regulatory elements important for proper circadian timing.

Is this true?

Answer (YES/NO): NO